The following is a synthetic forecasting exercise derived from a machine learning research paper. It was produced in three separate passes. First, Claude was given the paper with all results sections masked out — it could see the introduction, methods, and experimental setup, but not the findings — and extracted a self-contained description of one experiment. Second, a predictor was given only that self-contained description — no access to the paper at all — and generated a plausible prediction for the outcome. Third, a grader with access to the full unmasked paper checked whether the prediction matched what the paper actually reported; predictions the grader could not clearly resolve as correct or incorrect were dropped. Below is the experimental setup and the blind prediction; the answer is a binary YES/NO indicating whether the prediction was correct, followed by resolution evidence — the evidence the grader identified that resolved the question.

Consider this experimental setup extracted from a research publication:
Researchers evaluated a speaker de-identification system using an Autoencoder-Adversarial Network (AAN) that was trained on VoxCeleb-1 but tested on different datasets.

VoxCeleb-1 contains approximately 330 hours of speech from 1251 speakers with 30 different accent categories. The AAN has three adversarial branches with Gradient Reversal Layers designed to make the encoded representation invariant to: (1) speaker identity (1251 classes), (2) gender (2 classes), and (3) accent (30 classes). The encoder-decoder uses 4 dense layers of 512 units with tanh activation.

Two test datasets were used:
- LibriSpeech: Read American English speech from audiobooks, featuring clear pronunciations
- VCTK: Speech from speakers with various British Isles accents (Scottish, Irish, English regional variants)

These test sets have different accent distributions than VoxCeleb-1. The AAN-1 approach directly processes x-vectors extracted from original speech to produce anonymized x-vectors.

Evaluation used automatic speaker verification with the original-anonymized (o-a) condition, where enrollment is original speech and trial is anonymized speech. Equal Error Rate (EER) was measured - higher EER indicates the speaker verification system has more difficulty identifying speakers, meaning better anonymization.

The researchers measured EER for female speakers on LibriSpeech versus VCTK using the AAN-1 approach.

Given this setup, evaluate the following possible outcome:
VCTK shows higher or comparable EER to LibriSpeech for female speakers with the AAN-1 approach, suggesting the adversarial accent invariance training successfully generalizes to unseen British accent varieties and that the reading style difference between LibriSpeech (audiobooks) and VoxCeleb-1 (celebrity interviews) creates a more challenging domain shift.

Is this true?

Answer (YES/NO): YES